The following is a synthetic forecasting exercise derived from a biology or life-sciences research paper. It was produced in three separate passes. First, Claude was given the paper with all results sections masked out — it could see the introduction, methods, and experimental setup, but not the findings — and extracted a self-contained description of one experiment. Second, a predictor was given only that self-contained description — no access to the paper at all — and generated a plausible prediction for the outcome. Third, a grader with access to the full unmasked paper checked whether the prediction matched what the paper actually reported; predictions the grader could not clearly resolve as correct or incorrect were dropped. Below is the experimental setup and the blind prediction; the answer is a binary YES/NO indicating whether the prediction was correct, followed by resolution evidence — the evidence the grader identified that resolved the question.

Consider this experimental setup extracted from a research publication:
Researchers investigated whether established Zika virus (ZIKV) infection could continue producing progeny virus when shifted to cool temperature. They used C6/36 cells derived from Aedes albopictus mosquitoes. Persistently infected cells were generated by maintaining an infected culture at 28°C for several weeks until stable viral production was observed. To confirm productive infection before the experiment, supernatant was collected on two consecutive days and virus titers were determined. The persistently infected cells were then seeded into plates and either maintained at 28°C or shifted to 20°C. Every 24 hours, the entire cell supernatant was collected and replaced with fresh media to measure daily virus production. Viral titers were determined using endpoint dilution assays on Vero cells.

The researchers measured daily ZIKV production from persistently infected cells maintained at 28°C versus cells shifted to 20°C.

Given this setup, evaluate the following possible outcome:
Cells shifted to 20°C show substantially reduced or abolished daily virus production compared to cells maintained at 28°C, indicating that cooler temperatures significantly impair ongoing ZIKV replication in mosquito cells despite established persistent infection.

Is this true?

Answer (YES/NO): NO